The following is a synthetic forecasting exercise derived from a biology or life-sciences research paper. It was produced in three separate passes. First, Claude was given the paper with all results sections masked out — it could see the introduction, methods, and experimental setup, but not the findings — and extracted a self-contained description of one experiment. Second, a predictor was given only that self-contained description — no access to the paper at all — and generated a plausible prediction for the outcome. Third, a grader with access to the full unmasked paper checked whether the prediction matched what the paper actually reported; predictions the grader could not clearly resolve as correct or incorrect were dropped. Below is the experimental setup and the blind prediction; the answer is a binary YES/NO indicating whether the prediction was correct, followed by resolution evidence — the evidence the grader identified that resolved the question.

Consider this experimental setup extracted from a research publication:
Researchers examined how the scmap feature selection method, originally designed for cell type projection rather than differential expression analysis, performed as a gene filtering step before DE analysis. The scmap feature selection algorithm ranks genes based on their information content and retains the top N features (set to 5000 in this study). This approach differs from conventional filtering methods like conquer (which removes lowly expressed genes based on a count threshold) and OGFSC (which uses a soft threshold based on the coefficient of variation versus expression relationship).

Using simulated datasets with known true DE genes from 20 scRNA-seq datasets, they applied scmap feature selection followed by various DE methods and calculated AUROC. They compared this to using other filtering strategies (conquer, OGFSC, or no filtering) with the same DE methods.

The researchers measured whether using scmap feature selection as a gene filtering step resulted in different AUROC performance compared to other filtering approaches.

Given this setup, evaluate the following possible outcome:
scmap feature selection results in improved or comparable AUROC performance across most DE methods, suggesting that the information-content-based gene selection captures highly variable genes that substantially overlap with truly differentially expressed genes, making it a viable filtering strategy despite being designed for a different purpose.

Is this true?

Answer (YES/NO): YES